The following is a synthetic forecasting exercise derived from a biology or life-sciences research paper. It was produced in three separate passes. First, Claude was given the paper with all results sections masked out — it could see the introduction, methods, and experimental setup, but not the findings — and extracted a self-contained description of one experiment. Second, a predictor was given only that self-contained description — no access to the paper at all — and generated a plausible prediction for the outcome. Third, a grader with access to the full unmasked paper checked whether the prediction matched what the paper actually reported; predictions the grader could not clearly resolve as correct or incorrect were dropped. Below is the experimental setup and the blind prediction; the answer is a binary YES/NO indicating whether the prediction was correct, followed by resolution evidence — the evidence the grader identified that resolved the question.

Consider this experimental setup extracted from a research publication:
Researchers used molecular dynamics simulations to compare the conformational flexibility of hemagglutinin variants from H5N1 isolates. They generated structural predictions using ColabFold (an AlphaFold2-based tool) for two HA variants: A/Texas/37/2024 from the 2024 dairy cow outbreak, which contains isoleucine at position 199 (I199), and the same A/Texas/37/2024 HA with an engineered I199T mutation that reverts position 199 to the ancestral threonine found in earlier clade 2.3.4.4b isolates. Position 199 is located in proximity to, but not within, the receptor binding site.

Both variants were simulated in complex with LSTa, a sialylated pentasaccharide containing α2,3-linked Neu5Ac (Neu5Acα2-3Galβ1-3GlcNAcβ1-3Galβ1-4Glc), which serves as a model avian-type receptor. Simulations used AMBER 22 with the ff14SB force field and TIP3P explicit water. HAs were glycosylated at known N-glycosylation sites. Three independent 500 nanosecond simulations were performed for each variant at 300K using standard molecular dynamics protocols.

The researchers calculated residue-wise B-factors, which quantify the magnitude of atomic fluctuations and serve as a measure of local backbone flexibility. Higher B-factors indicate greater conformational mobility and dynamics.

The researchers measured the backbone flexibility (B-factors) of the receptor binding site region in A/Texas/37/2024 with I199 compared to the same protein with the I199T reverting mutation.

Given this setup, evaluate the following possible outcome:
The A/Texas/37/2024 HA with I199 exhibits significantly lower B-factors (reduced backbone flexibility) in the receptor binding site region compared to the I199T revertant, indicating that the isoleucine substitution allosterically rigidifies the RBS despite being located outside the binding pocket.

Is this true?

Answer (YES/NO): NO